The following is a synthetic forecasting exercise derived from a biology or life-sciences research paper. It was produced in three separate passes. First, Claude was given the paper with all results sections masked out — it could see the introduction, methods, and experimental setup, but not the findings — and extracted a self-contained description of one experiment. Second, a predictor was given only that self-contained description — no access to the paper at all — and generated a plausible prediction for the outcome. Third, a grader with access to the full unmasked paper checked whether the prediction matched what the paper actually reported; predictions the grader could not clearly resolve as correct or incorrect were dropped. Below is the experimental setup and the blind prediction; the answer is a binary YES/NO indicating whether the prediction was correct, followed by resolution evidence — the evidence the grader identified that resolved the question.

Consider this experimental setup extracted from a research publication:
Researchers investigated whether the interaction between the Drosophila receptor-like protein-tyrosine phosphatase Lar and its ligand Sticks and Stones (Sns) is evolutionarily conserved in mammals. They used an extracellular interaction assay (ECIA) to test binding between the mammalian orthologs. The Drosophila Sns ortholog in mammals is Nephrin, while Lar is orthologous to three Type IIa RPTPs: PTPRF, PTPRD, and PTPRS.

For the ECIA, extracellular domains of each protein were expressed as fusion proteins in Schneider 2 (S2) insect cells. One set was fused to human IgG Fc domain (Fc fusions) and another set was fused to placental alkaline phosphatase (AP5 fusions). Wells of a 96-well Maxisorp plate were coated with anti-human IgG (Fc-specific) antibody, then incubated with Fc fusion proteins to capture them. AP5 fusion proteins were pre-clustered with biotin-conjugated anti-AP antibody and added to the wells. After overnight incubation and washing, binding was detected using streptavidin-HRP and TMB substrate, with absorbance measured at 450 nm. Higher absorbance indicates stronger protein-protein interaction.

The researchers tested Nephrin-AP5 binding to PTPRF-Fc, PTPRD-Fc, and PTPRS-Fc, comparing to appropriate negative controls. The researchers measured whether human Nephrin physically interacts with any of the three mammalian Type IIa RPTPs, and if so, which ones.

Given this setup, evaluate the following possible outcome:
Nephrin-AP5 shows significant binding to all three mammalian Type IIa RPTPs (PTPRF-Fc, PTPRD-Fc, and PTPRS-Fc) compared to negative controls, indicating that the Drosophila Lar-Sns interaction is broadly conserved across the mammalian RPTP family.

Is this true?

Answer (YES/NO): NO